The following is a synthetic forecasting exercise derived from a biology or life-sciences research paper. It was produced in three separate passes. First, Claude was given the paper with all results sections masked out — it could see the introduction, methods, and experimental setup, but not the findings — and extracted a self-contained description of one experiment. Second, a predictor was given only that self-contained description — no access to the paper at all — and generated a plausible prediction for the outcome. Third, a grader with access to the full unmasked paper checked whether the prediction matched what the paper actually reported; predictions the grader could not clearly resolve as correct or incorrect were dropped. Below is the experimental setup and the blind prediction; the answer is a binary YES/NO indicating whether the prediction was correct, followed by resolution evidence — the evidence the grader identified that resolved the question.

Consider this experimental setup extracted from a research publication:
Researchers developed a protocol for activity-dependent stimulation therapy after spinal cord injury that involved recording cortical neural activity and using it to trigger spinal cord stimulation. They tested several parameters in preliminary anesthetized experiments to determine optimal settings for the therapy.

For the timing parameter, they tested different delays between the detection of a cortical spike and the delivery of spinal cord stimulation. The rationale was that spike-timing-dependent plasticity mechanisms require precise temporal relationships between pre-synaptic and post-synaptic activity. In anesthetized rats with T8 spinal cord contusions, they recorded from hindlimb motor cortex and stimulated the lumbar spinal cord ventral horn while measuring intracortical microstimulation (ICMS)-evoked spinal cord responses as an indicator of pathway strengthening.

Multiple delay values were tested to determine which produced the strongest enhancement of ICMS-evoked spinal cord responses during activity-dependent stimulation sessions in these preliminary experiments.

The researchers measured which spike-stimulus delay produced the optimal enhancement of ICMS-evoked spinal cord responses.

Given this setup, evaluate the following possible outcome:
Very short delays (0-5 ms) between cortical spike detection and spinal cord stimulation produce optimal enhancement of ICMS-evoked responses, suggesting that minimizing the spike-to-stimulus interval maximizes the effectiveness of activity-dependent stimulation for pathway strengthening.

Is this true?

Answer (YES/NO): NO